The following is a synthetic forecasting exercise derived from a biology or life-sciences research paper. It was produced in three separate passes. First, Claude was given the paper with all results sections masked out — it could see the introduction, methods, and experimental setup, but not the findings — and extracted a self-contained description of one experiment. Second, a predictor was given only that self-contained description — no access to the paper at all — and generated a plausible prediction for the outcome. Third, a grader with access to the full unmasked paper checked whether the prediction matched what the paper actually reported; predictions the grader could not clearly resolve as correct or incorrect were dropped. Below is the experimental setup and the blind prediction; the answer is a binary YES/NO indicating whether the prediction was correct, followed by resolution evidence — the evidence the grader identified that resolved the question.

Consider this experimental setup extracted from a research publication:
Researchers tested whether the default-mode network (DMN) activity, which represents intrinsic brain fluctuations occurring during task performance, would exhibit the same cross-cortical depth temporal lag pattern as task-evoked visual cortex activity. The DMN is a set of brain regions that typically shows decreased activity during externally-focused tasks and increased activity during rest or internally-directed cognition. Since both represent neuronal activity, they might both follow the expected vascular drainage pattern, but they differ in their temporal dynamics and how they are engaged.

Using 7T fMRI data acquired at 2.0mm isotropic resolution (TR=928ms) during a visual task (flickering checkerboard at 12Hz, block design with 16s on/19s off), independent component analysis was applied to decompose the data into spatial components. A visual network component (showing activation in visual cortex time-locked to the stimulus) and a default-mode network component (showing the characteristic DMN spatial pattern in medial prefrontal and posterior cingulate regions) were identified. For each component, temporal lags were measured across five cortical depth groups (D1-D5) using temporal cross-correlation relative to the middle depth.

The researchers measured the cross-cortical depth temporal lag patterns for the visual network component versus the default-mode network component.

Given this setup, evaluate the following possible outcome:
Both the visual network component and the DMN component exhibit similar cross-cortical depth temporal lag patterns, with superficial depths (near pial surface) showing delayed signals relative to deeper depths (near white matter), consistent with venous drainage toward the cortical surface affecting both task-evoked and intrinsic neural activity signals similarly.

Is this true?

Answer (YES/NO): YES